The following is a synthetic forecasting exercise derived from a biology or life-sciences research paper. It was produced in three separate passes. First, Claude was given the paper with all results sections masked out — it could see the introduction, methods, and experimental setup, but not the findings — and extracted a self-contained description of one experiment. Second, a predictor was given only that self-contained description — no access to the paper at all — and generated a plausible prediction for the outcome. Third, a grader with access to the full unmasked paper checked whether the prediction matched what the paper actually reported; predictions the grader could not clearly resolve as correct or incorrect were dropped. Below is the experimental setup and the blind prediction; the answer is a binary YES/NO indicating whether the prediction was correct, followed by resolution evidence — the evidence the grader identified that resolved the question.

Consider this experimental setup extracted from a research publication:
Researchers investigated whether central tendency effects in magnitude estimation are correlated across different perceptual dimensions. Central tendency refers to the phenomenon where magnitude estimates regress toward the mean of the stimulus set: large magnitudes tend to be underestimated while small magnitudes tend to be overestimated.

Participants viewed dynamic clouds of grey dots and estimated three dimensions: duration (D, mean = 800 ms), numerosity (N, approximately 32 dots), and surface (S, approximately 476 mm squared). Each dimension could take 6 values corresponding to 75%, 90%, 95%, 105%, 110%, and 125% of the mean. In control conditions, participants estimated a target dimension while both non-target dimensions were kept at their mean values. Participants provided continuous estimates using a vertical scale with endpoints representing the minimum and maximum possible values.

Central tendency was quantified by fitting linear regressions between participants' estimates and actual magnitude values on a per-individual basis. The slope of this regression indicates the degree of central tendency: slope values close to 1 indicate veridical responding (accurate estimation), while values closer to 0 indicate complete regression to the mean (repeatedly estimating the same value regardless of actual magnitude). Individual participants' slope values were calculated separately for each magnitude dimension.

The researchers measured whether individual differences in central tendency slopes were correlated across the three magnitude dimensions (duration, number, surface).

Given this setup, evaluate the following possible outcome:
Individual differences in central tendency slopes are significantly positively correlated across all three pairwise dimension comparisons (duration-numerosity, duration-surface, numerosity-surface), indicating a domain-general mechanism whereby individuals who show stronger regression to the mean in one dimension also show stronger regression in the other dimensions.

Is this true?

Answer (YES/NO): NO